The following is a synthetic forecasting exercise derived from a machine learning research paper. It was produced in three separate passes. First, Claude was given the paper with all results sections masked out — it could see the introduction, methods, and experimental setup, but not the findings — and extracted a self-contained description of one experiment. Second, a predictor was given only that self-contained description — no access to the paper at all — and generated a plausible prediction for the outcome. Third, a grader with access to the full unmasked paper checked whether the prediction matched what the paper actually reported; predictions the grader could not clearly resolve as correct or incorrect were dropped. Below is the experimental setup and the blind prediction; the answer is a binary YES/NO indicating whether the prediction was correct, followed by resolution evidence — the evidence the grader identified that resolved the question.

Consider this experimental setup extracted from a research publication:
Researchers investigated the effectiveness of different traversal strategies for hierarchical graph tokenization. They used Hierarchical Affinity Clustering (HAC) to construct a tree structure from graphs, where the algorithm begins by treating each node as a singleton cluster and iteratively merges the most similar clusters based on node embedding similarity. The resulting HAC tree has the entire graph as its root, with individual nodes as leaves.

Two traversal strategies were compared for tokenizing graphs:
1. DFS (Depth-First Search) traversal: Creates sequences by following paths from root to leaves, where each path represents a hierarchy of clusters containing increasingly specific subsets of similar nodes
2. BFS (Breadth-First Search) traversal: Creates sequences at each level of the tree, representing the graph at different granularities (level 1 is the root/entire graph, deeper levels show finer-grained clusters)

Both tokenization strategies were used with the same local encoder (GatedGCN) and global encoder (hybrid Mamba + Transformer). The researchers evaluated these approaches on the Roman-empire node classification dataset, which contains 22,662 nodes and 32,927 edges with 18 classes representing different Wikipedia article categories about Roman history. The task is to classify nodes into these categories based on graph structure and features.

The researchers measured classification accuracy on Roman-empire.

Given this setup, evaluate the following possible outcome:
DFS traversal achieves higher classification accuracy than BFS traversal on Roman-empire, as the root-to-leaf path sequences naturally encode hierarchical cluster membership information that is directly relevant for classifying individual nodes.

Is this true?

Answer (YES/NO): YES